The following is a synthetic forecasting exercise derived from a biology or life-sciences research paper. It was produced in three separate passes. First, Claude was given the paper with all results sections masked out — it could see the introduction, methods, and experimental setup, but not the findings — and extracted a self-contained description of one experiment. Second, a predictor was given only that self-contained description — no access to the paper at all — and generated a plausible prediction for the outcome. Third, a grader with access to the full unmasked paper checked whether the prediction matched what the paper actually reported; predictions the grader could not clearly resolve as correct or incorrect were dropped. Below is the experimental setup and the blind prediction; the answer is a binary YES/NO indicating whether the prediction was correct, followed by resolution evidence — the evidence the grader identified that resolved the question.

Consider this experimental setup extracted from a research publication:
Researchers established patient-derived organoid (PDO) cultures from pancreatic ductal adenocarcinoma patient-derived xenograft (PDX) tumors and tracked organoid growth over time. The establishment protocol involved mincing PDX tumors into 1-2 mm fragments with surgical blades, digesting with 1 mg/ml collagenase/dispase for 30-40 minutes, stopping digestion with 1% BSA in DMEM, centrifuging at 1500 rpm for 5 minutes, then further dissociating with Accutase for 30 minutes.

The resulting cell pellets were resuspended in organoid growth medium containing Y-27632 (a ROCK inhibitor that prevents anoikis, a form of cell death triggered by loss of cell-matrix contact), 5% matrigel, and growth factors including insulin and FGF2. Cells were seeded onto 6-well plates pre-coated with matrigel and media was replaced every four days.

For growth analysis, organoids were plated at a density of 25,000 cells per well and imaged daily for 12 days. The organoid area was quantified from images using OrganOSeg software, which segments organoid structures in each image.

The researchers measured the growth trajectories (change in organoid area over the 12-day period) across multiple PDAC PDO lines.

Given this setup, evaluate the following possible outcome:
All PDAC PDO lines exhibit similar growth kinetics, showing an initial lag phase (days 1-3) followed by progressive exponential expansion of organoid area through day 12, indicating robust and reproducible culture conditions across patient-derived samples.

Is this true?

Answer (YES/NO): NO